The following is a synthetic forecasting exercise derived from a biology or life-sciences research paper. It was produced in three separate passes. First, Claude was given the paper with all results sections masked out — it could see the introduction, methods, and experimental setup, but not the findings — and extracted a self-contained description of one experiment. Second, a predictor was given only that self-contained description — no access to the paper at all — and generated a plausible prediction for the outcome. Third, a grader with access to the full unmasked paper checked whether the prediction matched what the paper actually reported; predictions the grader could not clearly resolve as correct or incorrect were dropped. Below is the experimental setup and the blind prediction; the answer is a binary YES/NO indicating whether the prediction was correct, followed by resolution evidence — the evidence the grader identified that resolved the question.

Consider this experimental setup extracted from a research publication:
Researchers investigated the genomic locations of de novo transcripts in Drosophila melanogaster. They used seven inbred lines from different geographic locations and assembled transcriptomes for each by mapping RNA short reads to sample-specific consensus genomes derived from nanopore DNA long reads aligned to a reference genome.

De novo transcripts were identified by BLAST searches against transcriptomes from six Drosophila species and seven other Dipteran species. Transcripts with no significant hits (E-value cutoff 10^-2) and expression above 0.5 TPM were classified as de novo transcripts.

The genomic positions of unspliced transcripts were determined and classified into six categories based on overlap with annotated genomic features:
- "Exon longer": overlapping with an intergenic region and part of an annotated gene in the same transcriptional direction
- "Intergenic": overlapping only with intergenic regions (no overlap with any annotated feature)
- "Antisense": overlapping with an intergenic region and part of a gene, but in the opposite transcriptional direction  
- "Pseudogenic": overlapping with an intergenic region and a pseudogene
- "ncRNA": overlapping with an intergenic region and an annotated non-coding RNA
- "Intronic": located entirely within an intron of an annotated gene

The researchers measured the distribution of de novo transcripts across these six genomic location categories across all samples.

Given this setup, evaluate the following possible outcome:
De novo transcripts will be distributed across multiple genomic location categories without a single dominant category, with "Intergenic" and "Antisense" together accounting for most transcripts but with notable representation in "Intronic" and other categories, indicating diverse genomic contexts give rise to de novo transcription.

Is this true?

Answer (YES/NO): NO